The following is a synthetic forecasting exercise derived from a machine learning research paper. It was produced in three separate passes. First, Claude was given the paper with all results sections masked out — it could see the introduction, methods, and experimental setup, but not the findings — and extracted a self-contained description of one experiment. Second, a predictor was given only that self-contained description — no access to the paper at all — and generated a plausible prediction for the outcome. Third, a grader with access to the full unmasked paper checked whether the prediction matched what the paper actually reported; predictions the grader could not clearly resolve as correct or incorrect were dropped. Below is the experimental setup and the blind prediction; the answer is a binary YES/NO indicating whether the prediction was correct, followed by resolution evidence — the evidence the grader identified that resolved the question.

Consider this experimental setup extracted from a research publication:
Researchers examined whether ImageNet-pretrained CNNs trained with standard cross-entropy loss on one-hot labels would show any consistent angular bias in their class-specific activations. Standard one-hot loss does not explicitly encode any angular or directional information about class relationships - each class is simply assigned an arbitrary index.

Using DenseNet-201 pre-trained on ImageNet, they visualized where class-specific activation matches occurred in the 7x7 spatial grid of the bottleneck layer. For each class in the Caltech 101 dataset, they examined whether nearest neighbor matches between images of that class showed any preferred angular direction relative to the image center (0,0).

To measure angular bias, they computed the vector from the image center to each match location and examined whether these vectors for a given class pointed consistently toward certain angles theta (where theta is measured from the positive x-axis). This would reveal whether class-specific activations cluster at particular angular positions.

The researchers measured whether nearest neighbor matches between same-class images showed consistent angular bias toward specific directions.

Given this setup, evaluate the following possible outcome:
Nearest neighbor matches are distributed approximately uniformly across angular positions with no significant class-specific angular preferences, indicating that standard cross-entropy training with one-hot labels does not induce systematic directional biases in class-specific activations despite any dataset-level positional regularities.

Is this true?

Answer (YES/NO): NO